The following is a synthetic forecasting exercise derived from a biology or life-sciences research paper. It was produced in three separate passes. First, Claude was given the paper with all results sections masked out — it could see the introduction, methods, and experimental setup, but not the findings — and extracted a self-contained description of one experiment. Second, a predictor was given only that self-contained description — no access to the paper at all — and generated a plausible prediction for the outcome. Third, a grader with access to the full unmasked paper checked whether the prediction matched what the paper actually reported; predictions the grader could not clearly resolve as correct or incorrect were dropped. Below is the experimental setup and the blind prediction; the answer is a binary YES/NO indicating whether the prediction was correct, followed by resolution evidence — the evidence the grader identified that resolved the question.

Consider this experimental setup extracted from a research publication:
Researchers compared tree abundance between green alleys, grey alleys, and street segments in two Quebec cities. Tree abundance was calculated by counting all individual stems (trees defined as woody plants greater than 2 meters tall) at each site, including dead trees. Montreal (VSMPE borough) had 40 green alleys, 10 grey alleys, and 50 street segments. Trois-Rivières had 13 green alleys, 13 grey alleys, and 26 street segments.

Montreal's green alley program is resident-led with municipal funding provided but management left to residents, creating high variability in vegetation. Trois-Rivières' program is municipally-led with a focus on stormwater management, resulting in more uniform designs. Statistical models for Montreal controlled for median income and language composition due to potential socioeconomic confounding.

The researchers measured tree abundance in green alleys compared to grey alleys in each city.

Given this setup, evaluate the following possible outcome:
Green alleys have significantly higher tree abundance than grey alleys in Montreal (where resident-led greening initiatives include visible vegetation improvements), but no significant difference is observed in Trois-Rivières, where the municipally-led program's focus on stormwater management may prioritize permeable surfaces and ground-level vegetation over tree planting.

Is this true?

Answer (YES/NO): NO